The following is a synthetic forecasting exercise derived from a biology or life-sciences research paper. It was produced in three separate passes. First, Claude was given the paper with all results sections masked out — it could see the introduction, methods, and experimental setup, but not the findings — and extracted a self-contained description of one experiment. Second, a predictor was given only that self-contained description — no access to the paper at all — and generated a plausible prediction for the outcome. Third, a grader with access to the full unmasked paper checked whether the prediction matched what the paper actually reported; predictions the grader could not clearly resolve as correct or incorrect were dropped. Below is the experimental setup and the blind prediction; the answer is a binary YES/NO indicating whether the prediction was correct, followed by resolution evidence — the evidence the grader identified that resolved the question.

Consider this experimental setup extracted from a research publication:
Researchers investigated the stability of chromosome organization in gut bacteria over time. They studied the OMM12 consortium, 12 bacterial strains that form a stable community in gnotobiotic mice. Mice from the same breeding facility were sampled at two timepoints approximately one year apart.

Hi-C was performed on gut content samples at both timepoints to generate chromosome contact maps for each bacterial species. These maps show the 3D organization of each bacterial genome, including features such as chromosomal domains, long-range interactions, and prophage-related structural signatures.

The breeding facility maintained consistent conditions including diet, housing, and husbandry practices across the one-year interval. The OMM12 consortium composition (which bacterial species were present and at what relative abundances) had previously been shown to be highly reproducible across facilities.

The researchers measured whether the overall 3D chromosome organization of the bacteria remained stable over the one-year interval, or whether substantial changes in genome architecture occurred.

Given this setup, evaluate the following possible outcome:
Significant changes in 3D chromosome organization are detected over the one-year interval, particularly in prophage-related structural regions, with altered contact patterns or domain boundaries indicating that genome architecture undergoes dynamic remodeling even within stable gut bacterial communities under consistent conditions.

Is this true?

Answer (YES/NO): NO